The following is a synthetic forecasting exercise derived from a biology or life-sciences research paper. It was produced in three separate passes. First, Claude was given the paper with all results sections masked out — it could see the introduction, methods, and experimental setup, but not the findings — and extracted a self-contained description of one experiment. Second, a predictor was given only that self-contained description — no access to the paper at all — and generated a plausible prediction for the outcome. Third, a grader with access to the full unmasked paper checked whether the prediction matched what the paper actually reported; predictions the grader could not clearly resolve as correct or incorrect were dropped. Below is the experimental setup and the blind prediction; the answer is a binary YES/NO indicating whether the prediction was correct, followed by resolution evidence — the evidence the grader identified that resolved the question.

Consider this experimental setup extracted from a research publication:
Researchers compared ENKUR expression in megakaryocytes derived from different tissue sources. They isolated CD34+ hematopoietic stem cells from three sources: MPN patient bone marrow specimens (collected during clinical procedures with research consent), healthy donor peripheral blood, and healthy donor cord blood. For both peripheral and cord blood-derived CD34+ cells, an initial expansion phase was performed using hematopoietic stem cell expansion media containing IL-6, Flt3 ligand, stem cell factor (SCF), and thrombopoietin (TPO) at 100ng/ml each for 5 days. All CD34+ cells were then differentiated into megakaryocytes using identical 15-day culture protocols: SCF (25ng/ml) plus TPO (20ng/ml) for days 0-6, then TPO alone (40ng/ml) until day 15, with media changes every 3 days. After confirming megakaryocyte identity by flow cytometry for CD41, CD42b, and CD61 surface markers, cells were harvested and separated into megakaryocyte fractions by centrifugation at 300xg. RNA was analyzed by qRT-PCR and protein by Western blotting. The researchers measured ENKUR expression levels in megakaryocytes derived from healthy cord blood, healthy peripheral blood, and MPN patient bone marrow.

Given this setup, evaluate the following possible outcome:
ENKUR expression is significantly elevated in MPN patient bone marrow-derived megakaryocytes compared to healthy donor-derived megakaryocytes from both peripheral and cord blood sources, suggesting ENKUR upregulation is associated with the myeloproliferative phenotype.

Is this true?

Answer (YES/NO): NO